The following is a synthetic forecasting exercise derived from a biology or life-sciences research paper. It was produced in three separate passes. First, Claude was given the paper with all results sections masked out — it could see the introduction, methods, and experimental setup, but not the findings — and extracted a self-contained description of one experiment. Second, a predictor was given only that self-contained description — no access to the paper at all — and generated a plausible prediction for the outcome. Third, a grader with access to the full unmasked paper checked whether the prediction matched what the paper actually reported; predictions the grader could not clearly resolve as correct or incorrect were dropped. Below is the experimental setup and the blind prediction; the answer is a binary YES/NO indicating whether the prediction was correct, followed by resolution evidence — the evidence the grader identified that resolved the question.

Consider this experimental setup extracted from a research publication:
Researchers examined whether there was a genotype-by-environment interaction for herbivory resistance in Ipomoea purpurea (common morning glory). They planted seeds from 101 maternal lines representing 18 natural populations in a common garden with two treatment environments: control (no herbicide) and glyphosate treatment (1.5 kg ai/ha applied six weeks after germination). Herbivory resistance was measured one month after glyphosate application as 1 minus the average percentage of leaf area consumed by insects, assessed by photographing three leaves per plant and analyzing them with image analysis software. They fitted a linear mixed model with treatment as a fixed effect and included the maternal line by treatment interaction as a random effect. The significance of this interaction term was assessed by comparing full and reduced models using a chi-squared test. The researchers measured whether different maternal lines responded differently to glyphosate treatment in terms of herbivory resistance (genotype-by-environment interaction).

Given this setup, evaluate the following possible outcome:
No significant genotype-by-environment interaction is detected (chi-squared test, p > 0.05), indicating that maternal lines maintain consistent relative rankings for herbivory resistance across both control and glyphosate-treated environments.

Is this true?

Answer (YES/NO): NO